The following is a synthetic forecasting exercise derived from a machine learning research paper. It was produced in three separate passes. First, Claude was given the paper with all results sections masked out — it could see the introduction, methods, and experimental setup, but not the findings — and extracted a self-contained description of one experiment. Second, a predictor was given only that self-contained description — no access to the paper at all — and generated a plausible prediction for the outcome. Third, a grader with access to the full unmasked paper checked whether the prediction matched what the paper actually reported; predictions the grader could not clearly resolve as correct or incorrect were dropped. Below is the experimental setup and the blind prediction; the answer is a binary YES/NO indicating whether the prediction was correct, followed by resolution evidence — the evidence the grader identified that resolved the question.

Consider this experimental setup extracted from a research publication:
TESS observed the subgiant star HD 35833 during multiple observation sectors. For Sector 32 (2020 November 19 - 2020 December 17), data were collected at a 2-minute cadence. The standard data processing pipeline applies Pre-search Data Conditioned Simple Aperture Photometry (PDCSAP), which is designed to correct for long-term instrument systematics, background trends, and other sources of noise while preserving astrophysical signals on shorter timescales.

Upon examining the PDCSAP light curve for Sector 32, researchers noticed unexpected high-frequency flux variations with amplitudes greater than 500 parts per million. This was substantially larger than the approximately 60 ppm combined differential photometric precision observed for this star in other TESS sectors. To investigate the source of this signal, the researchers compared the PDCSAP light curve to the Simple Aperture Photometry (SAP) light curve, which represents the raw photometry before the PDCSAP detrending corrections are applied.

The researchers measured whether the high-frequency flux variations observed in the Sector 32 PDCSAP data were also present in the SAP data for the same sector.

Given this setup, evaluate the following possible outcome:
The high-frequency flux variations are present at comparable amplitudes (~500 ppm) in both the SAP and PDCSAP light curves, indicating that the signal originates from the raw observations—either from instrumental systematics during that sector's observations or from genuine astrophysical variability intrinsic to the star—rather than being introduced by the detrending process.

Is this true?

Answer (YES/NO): NO